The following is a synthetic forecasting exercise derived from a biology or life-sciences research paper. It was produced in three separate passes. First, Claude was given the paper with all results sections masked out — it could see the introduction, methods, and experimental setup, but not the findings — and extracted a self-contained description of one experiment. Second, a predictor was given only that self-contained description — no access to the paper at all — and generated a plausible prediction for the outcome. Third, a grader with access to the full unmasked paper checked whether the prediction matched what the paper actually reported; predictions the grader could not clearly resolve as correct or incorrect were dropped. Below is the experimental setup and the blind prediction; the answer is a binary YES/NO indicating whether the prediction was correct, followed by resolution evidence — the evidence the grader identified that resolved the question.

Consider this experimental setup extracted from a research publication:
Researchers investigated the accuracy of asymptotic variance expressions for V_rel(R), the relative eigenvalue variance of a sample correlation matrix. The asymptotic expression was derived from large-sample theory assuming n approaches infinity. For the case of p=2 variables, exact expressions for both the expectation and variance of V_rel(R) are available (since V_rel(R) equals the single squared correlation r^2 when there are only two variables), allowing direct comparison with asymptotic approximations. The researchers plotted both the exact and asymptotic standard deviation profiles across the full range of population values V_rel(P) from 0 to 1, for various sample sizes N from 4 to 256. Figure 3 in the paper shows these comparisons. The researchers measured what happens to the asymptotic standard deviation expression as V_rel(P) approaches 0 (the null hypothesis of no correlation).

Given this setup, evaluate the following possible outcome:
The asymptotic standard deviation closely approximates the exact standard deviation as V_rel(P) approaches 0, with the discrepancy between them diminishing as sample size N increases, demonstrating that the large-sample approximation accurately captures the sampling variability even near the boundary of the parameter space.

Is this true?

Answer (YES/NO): NO